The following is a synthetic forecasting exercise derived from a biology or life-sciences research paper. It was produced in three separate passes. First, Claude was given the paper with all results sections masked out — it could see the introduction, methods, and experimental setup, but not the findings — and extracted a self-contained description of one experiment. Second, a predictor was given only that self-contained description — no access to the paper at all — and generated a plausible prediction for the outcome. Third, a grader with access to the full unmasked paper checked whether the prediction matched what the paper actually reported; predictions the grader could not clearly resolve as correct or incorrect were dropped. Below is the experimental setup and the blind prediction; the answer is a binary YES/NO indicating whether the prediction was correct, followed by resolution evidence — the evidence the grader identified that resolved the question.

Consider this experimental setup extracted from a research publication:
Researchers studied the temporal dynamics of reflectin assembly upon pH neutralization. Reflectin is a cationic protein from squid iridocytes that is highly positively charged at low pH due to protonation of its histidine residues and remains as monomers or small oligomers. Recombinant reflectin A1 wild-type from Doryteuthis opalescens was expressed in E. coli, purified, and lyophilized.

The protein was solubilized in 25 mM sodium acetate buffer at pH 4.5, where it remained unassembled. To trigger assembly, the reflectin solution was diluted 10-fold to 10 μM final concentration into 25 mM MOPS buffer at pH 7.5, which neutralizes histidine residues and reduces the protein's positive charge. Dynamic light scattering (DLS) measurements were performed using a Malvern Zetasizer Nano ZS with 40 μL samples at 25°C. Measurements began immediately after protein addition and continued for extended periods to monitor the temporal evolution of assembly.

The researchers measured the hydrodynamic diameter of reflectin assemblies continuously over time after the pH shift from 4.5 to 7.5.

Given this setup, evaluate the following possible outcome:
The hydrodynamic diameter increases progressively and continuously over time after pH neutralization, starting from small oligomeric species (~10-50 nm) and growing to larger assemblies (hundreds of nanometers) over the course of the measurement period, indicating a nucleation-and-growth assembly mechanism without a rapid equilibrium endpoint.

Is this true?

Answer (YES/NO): NO